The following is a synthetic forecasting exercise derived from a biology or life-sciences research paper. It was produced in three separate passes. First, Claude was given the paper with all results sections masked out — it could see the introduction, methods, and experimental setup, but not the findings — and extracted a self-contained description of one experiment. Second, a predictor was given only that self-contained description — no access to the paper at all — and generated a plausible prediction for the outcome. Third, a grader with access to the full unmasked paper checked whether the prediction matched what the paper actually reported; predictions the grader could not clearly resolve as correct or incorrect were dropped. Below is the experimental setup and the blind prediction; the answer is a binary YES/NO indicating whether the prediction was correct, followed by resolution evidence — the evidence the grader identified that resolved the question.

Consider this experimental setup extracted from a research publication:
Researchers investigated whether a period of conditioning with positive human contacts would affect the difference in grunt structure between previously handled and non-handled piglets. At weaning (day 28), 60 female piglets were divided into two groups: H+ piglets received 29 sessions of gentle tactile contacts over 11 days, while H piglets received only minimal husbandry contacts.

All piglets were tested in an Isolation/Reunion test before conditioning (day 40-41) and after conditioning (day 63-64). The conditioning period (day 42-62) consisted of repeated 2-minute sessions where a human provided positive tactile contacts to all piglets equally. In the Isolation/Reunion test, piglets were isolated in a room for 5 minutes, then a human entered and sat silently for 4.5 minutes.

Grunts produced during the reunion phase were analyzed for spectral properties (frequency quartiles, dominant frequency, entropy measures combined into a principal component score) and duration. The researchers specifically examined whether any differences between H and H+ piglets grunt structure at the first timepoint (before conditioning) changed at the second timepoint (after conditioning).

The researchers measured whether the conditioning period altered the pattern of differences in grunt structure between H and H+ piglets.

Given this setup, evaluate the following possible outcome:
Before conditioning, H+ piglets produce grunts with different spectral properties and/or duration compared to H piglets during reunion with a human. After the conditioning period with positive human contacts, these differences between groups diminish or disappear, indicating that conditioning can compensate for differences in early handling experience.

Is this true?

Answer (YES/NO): NO